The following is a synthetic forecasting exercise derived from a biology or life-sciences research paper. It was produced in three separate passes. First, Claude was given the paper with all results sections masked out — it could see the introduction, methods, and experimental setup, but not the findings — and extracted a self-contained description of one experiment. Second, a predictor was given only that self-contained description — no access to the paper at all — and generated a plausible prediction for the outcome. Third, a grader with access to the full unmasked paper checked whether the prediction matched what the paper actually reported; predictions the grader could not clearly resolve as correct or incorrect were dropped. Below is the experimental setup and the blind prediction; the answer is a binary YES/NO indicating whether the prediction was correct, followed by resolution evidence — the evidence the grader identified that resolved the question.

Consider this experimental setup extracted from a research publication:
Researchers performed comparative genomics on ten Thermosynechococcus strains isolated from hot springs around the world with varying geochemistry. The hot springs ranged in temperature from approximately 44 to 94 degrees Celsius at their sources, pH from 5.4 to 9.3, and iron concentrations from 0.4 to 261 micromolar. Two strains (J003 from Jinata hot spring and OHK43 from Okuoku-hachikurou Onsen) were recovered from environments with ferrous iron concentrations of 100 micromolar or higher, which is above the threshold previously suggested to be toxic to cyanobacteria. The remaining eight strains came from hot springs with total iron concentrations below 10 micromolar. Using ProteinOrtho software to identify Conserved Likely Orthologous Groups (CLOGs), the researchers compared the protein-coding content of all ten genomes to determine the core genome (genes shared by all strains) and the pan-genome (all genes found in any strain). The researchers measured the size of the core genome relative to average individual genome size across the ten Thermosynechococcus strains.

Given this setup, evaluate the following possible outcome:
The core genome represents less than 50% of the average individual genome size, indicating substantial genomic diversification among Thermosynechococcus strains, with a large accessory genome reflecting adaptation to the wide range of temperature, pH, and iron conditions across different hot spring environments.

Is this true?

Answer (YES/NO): NO